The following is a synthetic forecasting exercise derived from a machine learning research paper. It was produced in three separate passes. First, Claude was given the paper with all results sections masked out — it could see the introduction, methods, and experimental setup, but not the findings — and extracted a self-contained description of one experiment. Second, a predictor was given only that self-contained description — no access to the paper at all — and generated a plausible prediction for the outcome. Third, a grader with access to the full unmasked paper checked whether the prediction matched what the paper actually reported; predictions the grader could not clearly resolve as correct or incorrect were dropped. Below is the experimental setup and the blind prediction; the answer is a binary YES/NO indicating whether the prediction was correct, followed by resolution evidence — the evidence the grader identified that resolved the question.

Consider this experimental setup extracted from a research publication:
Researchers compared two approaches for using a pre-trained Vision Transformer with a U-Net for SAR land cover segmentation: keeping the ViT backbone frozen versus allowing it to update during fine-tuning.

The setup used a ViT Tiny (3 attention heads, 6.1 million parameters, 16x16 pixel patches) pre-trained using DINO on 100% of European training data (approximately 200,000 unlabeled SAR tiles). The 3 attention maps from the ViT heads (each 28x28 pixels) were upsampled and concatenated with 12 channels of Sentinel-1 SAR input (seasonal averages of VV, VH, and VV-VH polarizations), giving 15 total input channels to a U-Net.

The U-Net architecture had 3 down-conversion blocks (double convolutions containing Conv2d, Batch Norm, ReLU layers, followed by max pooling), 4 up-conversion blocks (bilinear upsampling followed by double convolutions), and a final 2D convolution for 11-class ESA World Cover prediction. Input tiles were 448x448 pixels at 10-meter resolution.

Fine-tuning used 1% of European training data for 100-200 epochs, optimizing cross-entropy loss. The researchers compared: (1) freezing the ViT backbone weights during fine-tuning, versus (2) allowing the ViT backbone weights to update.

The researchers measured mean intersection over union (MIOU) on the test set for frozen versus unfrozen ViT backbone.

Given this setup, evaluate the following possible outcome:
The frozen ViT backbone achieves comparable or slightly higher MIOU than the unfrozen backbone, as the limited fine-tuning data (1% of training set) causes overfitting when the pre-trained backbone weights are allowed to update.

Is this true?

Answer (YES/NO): NO